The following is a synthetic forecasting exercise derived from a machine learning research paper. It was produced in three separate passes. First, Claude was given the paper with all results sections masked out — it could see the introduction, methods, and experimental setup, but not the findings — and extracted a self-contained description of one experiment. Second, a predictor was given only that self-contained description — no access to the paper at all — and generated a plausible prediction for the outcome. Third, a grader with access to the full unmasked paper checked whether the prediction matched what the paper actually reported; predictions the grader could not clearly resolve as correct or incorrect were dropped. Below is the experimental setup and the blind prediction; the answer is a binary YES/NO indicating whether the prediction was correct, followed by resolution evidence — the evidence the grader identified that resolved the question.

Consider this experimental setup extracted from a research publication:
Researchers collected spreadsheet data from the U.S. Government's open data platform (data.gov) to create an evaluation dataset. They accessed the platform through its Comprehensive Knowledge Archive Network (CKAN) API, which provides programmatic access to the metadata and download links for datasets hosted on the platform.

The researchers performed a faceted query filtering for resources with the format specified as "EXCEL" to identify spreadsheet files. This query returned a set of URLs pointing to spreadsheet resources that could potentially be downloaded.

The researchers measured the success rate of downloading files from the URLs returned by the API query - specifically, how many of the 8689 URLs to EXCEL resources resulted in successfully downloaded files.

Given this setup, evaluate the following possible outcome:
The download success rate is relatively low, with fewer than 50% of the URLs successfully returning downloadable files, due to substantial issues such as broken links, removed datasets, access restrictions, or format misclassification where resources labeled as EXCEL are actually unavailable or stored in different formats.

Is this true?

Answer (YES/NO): NO